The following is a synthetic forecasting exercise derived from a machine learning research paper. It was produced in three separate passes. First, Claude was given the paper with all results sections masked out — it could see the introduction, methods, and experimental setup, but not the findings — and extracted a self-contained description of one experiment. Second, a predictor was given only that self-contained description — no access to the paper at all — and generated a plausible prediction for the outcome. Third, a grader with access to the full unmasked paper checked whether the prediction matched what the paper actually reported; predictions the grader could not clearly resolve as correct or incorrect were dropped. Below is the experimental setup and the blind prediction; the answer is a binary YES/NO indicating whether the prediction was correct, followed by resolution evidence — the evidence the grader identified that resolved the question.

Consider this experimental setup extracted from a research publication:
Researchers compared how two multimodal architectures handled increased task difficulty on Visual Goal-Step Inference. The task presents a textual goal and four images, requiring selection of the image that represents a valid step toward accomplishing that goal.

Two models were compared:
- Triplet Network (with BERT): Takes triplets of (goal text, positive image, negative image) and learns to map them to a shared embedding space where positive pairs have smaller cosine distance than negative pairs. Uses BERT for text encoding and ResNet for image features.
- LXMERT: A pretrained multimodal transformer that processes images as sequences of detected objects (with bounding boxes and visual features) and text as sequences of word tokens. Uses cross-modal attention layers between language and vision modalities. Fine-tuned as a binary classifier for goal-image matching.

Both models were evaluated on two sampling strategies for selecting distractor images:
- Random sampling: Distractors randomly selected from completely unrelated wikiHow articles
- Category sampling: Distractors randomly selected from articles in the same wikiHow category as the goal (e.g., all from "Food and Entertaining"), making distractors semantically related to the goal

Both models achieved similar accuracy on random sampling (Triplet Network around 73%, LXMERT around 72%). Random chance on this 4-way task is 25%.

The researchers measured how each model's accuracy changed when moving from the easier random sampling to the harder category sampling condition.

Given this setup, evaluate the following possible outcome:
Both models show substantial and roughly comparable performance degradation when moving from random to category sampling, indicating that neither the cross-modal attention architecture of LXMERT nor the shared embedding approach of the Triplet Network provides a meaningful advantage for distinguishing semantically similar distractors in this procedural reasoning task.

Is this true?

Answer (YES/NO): NO